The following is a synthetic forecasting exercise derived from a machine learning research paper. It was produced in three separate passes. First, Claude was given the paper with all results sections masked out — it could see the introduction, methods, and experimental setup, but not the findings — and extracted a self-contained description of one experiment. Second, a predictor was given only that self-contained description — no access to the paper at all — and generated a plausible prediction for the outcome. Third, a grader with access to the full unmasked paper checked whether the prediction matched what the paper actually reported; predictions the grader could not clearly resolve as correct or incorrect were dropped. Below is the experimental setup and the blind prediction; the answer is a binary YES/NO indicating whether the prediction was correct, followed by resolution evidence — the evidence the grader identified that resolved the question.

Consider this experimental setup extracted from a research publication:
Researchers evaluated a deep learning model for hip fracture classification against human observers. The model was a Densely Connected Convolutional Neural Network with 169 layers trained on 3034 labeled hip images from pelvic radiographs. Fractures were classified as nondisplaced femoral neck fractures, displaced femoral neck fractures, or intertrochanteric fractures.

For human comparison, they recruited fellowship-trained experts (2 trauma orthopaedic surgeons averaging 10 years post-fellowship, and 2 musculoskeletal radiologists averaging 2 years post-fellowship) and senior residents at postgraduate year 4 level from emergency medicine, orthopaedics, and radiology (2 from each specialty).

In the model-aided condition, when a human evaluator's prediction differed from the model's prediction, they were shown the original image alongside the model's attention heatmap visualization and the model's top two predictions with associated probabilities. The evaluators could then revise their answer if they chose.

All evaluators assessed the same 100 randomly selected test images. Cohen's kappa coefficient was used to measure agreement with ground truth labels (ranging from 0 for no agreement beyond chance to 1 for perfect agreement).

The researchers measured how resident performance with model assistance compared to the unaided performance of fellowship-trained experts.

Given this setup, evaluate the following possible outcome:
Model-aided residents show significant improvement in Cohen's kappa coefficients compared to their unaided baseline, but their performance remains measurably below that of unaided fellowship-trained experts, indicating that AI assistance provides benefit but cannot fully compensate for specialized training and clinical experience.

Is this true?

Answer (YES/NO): NO